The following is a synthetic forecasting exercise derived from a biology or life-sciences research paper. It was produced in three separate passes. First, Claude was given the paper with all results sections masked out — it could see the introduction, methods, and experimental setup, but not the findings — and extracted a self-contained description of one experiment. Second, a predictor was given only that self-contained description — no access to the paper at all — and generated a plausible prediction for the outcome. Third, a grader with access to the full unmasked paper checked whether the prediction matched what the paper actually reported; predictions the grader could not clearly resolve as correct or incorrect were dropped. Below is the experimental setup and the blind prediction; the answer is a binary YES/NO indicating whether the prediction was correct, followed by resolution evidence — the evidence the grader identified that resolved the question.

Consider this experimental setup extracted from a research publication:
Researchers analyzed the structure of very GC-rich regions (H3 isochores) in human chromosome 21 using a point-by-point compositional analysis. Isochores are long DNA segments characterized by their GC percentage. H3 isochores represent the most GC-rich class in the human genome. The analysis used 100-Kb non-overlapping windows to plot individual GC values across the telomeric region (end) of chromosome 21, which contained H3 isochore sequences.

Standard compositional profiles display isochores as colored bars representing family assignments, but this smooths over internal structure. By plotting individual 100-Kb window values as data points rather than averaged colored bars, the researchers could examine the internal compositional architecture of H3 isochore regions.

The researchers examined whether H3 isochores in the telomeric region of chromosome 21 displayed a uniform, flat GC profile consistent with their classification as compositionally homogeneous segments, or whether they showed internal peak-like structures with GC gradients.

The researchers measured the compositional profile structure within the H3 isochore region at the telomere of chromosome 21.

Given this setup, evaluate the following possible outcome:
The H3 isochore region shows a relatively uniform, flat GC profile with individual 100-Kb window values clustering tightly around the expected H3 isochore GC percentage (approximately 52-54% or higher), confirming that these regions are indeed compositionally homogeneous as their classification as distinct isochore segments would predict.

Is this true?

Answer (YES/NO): NO